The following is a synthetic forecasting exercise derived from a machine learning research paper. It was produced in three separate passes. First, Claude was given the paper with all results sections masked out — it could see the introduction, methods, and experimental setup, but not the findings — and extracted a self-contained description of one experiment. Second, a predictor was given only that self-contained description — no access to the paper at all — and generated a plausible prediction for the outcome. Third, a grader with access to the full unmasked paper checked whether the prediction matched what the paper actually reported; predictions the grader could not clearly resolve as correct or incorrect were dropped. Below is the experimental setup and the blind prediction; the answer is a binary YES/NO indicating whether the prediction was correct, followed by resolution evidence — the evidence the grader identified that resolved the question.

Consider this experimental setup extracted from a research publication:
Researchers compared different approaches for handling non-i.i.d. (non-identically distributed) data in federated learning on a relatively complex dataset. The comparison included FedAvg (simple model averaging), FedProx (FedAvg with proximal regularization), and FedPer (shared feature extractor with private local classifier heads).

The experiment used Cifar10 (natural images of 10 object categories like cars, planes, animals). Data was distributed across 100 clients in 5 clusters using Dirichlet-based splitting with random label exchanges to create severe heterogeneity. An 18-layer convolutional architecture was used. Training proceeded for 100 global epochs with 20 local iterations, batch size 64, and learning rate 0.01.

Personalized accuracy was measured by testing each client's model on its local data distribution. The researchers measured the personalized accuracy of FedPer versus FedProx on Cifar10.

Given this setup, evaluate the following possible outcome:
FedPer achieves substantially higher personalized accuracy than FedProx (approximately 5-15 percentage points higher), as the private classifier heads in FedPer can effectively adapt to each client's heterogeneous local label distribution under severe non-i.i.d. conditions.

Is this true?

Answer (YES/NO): NO